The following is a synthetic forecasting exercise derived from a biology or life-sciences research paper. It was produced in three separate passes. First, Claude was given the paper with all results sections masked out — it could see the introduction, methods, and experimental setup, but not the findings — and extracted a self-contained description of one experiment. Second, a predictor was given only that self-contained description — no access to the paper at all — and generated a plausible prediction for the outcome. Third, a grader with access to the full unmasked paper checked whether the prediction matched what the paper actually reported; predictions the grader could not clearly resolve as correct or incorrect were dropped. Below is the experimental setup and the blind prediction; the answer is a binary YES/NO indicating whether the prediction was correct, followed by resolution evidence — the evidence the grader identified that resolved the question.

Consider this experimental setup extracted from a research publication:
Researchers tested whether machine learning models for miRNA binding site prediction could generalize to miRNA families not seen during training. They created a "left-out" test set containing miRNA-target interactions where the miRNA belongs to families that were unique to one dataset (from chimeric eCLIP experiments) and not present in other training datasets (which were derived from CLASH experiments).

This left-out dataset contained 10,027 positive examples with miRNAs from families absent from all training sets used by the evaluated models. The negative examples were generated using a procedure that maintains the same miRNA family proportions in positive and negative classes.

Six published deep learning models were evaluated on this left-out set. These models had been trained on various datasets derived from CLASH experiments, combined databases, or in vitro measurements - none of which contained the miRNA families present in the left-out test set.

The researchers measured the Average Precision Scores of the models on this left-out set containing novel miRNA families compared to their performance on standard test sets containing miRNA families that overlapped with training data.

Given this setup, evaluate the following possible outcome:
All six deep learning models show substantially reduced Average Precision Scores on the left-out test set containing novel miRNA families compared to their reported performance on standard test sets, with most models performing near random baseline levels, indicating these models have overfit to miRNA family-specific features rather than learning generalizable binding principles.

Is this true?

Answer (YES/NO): NO